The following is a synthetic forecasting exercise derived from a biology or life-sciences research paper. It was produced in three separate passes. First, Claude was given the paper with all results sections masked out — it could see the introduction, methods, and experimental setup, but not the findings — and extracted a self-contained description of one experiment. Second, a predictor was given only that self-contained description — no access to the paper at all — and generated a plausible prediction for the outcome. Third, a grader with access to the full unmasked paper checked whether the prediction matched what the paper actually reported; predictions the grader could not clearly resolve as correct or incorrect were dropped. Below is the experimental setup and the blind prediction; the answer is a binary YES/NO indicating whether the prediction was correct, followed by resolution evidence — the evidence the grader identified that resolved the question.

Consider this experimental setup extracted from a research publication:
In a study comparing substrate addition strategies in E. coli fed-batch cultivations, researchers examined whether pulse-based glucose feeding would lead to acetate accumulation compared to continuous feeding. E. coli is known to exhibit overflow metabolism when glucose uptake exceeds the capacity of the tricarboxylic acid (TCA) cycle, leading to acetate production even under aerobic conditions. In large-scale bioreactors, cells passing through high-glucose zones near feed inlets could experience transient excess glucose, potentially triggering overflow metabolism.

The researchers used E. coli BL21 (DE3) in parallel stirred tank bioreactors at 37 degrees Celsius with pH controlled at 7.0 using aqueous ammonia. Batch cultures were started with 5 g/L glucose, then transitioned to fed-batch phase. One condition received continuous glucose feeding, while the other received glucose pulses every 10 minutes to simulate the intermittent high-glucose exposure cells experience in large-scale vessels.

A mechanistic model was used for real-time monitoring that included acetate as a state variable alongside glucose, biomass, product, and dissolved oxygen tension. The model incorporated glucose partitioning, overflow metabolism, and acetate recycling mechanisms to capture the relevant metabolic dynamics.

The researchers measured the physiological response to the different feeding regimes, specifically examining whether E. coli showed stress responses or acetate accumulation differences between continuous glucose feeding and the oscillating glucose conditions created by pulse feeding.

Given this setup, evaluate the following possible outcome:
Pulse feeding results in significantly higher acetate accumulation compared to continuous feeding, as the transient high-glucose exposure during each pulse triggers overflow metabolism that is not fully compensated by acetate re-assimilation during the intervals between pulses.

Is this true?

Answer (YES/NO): NO